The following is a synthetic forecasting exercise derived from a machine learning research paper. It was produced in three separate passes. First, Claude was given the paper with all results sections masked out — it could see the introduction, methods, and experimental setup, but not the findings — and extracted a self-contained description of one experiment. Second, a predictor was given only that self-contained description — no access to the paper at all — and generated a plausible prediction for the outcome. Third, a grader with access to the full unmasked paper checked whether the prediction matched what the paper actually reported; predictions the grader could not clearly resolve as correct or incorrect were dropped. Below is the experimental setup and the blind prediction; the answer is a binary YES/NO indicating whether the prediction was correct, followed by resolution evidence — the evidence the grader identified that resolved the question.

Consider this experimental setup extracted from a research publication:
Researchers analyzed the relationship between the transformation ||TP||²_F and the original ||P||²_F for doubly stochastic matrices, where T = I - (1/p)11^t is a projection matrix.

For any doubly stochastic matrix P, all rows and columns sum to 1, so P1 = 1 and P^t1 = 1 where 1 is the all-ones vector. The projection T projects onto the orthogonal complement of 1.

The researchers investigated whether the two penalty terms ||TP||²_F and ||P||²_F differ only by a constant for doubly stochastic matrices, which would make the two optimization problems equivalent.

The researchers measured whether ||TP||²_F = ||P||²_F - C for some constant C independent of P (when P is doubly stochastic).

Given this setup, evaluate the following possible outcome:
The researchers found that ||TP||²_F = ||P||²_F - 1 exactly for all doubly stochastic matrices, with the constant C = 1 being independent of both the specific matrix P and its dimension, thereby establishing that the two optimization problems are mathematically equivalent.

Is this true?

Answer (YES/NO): YES